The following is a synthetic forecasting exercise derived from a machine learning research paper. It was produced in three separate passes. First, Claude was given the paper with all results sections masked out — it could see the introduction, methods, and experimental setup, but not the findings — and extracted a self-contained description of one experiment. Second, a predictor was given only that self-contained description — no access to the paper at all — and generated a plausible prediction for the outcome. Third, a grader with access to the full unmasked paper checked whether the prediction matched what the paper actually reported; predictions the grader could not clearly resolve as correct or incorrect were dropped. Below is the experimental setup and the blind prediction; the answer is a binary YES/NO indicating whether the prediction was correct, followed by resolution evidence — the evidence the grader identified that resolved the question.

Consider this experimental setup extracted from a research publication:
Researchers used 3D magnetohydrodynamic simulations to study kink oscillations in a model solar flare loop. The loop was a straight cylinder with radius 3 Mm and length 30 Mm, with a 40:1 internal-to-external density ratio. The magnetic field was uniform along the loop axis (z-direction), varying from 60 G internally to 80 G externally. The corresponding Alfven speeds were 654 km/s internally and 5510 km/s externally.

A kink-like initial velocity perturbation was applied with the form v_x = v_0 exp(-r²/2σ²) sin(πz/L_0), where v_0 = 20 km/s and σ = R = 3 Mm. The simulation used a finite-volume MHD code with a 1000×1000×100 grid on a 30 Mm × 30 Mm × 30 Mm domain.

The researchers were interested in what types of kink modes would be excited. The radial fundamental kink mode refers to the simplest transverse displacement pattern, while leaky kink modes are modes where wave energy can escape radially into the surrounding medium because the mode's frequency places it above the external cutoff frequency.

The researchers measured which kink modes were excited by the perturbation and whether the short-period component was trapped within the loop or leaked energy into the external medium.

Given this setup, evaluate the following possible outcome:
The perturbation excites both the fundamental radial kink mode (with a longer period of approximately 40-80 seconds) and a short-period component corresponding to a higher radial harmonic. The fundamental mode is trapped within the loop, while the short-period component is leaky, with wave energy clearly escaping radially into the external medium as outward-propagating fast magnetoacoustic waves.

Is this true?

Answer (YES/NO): YES